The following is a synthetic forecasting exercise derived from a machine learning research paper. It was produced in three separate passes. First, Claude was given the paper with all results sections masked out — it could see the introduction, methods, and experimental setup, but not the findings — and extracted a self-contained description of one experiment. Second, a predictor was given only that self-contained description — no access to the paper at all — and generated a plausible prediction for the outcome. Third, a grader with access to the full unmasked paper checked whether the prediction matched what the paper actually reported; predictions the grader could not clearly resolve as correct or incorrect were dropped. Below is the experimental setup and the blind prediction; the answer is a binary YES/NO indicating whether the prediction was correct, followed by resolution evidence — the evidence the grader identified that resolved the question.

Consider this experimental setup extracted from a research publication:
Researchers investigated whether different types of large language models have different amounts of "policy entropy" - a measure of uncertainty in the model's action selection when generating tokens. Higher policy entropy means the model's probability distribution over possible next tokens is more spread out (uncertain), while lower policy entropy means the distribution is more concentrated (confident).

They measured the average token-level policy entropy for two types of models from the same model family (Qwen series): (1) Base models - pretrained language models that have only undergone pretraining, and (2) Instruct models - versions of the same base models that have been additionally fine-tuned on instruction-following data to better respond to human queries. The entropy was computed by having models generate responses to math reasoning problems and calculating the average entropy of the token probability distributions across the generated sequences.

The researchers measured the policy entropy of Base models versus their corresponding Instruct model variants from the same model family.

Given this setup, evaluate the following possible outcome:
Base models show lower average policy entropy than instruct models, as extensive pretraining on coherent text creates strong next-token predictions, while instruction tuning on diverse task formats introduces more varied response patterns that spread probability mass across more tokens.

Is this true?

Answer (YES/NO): NO